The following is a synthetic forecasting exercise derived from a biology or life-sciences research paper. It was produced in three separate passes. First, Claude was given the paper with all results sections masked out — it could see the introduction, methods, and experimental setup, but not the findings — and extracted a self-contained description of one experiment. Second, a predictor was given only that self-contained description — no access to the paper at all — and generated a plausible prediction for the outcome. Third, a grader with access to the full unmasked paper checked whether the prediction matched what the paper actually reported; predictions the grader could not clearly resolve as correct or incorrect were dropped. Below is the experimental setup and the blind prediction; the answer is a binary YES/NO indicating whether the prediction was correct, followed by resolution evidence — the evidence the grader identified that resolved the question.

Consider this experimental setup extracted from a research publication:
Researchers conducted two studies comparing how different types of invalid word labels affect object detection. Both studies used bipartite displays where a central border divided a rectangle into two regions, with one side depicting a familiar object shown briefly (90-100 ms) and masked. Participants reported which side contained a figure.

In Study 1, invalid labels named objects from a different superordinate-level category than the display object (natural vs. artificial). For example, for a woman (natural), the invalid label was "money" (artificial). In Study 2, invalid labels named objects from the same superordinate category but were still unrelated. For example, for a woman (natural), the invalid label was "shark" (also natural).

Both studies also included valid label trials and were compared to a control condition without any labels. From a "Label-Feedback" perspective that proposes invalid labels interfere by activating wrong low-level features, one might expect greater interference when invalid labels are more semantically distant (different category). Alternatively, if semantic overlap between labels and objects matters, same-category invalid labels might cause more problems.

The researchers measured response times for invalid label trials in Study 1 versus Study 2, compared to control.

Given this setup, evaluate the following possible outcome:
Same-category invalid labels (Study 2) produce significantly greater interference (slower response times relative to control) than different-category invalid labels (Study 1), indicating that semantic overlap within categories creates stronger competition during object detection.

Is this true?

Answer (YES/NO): YES